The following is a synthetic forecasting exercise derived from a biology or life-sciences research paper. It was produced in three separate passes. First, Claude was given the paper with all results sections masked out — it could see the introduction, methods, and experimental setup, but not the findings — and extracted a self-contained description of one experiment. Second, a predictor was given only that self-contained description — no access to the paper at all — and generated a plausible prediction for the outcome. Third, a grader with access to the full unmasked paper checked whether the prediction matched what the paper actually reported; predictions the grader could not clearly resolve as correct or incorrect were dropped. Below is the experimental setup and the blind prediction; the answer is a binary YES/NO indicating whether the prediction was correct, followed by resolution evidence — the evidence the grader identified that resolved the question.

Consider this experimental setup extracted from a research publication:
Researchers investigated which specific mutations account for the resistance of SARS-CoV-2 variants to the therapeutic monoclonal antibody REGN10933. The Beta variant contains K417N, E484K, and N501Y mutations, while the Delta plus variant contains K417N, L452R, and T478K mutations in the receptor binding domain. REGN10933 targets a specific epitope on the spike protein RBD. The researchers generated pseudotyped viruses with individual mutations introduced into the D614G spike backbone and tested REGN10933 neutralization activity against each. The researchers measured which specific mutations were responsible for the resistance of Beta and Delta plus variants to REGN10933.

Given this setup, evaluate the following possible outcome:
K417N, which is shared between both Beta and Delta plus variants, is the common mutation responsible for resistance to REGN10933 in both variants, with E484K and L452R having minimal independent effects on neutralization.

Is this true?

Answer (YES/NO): NO